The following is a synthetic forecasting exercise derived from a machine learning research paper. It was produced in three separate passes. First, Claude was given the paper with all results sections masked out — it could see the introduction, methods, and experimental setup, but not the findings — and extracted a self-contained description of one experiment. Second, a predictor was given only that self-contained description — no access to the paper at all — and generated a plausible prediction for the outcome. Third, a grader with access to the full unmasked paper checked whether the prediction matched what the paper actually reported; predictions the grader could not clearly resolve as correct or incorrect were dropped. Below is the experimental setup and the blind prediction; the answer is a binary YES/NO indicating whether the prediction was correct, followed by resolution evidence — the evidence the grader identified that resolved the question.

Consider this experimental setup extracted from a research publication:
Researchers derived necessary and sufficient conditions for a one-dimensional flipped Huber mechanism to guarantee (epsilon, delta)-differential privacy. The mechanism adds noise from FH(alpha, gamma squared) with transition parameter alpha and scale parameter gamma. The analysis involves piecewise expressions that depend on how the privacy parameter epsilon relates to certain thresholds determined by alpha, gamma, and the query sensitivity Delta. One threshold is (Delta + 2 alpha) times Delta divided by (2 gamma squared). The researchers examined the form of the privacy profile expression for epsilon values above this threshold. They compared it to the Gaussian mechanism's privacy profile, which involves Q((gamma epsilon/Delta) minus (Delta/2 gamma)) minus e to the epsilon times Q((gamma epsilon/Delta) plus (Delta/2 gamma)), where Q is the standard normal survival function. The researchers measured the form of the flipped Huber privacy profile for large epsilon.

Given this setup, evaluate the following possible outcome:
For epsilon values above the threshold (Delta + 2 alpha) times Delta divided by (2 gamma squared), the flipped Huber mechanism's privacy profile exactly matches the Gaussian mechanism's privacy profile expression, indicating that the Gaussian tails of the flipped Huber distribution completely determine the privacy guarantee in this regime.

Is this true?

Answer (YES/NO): NO